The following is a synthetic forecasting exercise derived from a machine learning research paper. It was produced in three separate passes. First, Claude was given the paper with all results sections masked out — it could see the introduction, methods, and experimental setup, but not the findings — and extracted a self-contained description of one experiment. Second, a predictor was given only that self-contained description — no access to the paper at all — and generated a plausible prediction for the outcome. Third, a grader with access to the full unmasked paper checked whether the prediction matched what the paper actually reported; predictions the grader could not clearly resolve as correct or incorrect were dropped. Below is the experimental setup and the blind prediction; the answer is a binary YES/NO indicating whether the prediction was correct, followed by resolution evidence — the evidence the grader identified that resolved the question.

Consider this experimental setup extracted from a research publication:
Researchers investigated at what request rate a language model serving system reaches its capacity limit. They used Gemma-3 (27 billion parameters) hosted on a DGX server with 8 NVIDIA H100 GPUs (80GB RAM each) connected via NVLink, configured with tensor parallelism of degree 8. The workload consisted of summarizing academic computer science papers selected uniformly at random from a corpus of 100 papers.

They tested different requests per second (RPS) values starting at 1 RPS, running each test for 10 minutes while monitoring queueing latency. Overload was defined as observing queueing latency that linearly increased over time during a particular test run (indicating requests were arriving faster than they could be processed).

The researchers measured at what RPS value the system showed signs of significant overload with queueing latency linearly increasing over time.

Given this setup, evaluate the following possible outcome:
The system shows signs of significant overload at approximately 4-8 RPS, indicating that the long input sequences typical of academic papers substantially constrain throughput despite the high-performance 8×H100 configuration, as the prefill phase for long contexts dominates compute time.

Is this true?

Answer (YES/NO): NO